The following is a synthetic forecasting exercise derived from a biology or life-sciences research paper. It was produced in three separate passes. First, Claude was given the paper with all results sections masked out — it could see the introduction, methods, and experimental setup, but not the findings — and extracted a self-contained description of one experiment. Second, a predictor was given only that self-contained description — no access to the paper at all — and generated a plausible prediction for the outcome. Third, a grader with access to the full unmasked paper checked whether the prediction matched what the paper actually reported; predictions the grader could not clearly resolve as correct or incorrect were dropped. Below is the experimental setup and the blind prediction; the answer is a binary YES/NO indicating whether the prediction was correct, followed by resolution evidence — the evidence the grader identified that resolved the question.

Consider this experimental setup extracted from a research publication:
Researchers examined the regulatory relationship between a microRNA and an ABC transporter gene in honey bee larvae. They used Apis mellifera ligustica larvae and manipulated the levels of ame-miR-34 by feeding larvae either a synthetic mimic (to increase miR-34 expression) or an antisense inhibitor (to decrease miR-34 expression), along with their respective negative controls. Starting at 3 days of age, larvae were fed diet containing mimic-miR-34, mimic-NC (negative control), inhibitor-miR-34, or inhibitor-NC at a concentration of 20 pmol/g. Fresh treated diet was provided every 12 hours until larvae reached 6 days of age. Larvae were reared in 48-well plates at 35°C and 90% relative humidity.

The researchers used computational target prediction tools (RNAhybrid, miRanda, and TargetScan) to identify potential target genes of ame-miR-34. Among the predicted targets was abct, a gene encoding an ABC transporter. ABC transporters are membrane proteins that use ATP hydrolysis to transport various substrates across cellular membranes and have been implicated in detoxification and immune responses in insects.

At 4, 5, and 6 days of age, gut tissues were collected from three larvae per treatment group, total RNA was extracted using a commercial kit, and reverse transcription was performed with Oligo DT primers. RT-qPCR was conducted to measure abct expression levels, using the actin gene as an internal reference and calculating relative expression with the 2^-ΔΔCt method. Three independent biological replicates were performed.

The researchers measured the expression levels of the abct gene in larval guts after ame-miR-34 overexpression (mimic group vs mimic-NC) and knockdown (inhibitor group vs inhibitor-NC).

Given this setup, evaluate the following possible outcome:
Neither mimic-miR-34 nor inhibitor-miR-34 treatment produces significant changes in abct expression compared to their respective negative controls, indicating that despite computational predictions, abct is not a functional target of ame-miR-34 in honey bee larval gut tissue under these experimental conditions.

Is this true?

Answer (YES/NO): NO